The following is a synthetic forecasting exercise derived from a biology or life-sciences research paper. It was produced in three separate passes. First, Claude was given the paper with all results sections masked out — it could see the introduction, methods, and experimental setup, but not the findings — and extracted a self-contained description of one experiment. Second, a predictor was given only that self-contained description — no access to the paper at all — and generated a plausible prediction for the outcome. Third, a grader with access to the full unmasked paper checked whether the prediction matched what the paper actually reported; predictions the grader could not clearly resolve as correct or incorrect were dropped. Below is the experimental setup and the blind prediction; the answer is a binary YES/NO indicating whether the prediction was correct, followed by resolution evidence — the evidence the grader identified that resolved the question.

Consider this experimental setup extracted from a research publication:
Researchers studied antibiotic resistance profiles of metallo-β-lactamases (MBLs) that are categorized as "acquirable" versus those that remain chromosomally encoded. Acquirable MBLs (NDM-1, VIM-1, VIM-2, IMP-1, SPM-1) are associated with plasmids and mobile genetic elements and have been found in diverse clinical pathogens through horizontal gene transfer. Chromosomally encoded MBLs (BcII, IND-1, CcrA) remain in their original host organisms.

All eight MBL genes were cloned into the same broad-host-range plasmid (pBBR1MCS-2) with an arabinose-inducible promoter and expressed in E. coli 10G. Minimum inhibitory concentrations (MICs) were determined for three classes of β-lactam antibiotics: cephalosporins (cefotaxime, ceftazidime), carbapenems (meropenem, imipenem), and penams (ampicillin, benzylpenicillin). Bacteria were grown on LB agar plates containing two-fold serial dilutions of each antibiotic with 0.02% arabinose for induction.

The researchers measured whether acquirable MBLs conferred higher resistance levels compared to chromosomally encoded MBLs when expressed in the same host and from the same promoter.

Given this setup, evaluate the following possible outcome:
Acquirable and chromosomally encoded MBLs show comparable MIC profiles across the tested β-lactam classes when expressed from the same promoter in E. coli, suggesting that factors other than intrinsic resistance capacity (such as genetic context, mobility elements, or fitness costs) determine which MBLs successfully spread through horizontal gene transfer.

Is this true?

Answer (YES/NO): YES